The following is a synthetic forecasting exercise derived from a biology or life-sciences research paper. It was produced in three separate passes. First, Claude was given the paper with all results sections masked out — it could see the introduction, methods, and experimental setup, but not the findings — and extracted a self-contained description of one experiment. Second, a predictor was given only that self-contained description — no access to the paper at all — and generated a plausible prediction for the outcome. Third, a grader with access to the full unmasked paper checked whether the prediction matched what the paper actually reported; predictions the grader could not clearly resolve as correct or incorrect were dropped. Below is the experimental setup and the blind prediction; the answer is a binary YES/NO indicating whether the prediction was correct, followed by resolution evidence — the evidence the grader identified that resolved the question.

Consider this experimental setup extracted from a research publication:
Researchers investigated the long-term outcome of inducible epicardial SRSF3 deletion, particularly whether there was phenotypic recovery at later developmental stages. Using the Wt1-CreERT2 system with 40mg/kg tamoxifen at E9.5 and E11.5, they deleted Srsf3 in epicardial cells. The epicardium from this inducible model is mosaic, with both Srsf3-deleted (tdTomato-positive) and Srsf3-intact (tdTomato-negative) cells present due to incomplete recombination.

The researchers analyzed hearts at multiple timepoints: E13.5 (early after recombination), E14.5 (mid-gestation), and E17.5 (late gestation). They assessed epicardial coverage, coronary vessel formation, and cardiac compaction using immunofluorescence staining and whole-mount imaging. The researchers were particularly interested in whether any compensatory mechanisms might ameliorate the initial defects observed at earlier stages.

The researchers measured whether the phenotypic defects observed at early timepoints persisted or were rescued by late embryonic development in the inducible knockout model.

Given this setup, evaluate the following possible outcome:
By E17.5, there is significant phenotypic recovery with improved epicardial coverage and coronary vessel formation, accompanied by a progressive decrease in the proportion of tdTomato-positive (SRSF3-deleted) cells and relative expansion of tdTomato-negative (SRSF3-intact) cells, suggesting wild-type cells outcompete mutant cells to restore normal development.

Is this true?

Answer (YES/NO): NO